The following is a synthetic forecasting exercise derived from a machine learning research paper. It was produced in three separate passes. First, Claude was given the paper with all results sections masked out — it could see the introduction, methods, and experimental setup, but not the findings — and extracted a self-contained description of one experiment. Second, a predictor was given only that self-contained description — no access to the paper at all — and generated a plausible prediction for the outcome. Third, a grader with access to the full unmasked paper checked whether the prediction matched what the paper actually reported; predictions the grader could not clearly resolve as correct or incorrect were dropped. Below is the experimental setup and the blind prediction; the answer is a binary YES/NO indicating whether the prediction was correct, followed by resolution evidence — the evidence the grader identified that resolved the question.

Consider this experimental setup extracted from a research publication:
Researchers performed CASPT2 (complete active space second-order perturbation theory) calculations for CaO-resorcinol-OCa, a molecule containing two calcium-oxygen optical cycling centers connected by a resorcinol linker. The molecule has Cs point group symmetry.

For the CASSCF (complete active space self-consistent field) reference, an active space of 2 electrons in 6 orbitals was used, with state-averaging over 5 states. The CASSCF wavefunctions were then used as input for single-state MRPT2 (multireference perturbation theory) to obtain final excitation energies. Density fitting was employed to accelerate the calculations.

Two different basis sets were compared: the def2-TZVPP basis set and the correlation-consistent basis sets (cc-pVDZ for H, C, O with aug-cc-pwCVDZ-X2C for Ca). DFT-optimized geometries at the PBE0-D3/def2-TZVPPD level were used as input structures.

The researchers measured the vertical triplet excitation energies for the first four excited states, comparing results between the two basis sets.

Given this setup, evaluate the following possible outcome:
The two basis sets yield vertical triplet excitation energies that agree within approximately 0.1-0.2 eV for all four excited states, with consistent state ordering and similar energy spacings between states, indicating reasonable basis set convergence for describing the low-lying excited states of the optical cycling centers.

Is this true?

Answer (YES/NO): YES